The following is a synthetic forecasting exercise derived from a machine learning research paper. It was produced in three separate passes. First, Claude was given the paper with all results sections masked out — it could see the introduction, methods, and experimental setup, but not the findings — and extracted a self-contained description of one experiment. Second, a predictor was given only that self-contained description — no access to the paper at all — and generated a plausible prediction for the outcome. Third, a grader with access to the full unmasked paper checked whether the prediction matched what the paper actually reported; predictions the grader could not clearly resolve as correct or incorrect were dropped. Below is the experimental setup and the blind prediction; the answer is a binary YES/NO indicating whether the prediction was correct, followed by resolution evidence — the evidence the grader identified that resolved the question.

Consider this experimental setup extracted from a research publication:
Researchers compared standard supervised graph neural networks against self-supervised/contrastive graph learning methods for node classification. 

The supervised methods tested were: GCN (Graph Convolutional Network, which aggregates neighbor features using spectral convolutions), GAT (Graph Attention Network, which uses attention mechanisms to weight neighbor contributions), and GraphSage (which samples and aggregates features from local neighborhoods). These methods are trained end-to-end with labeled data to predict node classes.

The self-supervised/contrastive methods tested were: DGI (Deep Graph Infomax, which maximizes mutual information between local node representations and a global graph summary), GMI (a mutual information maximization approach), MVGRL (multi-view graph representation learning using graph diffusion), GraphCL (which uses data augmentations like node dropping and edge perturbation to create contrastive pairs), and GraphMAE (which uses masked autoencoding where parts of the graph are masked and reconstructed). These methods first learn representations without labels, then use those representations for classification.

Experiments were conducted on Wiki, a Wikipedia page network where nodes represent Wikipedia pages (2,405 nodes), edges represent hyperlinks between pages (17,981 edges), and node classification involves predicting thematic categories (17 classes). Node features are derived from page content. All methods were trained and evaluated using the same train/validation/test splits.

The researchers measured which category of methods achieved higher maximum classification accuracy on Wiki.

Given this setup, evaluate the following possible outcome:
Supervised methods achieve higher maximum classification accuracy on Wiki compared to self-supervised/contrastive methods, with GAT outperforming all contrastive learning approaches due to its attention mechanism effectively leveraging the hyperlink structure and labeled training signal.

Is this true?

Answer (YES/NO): NO